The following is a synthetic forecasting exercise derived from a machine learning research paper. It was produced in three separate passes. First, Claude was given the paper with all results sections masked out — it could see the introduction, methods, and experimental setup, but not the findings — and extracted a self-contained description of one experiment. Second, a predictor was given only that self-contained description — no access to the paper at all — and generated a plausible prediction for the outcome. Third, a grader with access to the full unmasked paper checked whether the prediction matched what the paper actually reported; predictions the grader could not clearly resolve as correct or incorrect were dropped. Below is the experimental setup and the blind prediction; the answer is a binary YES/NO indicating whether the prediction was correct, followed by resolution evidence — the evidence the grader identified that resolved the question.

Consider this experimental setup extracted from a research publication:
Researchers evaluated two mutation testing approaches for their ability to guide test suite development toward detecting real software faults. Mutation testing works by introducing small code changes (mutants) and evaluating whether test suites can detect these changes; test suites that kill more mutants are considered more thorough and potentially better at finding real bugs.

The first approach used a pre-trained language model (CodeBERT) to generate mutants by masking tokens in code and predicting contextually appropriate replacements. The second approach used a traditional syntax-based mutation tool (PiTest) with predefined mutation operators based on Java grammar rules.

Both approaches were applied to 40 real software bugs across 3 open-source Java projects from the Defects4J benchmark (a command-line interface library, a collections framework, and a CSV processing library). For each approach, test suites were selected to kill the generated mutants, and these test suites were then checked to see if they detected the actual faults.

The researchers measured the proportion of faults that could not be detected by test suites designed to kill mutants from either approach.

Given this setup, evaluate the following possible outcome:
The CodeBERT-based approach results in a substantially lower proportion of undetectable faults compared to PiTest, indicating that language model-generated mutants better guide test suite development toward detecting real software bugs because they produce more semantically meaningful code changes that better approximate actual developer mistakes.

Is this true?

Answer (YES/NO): NO